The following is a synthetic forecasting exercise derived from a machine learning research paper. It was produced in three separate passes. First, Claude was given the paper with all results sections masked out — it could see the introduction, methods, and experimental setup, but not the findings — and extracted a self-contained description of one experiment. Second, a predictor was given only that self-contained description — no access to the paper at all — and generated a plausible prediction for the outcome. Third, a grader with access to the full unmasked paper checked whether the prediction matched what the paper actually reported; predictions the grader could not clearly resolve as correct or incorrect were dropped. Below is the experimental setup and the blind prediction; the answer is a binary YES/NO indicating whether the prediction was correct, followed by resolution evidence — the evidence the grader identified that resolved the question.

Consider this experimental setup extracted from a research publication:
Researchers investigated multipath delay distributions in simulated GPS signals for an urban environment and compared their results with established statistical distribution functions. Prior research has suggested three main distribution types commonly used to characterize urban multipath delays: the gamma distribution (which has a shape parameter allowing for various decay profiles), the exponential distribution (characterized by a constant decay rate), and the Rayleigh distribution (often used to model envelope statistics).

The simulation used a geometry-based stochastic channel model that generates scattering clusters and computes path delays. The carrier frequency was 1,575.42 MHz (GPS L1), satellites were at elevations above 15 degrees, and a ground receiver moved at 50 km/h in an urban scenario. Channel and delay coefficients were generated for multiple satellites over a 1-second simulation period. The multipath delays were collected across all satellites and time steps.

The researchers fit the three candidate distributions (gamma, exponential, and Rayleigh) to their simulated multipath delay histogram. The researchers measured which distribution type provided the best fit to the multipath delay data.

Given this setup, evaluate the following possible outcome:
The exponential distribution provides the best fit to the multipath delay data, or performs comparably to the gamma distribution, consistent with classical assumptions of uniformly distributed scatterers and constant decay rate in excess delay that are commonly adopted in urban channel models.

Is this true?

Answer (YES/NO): YES